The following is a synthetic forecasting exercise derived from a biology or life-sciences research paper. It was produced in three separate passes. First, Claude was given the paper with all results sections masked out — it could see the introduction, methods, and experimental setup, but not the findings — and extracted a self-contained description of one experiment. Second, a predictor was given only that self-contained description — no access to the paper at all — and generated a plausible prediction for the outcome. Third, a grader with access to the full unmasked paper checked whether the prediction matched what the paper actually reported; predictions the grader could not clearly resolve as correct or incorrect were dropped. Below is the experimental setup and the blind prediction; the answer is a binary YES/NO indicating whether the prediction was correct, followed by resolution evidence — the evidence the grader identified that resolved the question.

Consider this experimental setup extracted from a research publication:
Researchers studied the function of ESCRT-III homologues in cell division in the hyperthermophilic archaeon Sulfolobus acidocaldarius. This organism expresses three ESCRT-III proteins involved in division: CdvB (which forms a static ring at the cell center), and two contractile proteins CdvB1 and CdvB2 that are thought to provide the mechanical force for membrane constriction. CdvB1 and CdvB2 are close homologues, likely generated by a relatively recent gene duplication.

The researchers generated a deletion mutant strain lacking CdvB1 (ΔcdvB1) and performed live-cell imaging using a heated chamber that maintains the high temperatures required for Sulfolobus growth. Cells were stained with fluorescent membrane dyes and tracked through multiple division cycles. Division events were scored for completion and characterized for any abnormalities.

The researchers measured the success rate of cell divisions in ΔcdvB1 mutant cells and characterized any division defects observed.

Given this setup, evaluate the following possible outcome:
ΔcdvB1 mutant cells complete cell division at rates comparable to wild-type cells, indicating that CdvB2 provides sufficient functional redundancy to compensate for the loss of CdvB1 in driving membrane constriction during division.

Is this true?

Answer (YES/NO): NO